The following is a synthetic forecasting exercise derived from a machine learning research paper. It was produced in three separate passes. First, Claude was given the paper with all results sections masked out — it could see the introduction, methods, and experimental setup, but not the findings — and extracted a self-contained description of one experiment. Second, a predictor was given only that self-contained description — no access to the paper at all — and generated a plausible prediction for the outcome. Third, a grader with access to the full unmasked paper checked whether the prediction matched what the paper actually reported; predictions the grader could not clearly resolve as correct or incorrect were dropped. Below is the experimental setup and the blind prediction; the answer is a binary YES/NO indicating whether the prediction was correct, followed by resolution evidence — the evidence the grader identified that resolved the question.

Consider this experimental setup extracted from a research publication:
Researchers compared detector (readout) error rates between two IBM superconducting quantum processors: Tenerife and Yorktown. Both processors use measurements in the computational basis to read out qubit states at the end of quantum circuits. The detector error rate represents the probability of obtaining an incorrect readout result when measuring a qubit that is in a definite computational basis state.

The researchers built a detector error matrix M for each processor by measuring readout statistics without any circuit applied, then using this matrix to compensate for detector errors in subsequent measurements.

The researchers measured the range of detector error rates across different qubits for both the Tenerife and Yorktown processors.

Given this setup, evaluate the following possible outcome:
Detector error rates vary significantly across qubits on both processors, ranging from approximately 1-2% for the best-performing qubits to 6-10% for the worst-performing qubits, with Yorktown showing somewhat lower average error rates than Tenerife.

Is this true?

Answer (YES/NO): NO